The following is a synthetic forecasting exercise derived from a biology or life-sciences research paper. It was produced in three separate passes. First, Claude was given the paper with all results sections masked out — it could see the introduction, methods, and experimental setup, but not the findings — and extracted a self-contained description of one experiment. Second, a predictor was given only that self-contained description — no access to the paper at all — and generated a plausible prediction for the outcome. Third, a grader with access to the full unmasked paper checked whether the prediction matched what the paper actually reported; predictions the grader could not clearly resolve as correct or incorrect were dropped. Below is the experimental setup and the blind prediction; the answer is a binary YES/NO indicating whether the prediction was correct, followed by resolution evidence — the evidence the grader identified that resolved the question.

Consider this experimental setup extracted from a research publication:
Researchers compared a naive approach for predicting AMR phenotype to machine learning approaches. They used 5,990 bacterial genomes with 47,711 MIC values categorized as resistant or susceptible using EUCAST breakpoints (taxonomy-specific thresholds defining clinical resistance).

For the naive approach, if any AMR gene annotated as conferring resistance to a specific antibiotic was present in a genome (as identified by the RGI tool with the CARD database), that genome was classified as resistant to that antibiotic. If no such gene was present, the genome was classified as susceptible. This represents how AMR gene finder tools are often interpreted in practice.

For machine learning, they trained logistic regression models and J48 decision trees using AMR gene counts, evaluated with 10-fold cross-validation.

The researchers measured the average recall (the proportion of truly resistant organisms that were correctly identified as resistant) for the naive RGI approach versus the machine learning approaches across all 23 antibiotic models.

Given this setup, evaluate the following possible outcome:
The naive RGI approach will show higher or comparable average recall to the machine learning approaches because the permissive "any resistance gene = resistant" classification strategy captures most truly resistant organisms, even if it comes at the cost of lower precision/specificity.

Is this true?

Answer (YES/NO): NO